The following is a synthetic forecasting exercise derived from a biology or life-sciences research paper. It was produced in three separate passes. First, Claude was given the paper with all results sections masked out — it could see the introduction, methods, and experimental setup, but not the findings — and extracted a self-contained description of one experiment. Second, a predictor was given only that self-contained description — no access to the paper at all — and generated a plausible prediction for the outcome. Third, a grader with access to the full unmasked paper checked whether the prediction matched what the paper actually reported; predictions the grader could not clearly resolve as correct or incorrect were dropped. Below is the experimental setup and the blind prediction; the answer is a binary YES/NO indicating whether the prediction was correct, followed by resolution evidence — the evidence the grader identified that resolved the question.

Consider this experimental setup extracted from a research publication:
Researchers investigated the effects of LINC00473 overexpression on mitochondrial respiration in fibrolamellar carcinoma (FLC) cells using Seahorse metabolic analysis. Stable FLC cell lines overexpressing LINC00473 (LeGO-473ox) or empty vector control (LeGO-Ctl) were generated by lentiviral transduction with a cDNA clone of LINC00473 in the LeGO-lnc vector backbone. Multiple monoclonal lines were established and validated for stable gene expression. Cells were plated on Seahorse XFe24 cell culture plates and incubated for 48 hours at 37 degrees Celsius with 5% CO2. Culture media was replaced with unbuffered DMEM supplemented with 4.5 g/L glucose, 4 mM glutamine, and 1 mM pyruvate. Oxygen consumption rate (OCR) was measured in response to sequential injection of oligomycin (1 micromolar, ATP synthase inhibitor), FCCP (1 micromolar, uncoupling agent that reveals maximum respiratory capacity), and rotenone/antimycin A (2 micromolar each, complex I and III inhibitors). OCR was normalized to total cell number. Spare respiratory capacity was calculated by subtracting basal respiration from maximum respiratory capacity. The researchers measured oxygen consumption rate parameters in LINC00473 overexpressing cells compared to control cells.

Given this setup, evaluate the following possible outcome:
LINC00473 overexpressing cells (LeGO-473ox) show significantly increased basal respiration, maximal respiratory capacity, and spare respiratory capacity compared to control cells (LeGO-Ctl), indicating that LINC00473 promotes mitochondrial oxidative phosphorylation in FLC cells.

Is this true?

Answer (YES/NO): NO